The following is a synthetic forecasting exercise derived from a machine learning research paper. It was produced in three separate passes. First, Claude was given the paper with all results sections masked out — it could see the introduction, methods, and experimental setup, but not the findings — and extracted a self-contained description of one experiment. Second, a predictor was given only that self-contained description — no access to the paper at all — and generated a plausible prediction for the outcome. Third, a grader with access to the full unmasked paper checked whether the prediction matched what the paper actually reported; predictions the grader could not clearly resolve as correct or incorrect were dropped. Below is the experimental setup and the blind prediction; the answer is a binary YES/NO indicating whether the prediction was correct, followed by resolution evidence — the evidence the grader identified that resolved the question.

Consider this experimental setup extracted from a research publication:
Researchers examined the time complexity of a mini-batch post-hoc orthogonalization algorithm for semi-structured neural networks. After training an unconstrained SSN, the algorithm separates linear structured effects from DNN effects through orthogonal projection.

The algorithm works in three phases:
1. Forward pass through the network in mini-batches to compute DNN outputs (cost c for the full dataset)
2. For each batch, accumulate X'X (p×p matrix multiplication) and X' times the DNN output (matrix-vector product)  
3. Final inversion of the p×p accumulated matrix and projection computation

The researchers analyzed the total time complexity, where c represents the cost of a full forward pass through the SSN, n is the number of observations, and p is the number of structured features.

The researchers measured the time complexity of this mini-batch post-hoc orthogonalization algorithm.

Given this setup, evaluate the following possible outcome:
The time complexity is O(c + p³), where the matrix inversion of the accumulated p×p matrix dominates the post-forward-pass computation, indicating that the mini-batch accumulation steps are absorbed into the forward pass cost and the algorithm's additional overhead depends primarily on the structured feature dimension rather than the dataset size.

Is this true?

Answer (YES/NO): NO